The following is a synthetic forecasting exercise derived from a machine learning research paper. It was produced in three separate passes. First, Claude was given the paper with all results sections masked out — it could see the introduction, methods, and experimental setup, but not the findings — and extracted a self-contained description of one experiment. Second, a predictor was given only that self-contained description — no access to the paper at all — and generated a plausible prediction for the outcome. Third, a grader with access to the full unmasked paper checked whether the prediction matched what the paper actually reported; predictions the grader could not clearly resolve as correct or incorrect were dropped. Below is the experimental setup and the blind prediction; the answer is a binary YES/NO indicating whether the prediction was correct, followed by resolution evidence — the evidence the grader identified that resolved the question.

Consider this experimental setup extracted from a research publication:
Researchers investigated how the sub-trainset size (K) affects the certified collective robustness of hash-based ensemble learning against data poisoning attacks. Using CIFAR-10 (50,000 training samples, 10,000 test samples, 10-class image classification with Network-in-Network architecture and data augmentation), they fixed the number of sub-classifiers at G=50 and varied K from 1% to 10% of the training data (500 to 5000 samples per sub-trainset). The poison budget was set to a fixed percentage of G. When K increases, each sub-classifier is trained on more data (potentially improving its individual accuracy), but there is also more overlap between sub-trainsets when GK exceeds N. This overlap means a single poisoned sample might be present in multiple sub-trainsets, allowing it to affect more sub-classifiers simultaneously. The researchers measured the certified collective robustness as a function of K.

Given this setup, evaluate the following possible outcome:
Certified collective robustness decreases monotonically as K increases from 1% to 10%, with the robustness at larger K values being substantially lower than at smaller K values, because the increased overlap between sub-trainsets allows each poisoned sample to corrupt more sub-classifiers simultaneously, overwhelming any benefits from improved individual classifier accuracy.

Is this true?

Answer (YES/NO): NO